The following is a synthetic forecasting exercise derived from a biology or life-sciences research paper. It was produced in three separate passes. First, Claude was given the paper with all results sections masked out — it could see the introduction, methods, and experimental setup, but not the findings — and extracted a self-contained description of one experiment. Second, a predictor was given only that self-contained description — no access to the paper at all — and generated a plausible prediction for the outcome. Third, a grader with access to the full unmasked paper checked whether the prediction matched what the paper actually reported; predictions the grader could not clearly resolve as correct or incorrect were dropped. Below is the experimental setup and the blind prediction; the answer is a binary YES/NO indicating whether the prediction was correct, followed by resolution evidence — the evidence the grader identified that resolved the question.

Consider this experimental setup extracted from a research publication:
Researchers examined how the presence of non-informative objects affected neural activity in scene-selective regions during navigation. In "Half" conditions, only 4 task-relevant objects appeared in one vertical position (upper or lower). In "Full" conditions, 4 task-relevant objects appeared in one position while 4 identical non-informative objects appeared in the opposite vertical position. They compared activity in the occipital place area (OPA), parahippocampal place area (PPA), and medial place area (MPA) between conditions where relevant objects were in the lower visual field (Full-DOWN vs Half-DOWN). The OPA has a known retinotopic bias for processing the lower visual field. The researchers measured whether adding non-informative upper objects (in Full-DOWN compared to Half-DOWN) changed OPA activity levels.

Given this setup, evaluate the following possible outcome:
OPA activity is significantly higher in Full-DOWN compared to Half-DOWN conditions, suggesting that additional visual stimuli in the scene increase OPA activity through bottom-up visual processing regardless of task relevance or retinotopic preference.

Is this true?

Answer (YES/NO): YES